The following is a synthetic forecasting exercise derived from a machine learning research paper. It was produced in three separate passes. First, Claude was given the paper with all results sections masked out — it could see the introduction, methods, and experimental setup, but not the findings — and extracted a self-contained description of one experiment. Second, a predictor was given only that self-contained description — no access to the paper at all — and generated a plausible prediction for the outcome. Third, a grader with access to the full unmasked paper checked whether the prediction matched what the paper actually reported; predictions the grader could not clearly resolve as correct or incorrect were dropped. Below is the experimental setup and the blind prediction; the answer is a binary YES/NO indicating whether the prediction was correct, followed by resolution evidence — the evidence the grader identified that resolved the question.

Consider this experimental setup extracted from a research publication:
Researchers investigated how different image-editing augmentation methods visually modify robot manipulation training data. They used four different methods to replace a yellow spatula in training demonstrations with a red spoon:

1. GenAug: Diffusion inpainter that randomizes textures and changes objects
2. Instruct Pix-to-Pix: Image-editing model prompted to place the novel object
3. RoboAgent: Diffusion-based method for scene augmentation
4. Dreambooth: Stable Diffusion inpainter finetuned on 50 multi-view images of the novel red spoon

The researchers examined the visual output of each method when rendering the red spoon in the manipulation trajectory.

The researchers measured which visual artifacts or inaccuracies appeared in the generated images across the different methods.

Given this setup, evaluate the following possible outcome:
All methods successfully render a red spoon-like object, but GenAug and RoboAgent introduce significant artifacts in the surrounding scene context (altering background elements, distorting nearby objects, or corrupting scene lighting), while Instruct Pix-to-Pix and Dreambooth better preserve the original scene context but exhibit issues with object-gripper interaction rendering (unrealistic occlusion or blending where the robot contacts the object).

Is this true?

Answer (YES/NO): NO